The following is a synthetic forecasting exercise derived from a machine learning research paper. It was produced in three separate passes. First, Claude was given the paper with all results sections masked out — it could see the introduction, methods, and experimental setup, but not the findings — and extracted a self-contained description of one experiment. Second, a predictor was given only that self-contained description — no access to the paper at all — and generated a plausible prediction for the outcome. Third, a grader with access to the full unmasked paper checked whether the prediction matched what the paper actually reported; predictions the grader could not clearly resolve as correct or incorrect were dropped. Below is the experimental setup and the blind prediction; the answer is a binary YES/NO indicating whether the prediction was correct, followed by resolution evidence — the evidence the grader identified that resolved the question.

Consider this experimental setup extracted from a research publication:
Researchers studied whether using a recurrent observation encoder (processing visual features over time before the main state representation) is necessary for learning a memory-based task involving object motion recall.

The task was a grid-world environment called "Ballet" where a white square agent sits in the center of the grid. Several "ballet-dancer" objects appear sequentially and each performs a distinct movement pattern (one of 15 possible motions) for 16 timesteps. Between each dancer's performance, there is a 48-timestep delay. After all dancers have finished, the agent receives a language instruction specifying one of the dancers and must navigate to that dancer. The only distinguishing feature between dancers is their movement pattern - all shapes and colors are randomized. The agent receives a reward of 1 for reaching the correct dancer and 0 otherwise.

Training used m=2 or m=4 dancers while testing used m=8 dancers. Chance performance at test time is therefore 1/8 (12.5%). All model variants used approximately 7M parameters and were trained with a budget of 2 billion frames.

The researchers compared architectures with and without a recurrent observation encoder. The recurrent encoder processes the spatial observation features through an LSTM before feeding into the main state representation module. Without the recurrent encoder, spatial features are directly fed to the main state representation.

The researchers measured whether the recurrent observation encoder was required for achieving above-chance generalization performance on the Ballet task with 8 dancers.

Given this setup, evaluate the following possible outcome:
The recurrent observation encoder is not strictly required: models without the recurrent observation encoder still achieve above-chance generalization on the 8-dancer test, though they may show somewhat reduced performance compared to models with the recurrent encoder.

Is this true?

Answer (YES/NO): NO